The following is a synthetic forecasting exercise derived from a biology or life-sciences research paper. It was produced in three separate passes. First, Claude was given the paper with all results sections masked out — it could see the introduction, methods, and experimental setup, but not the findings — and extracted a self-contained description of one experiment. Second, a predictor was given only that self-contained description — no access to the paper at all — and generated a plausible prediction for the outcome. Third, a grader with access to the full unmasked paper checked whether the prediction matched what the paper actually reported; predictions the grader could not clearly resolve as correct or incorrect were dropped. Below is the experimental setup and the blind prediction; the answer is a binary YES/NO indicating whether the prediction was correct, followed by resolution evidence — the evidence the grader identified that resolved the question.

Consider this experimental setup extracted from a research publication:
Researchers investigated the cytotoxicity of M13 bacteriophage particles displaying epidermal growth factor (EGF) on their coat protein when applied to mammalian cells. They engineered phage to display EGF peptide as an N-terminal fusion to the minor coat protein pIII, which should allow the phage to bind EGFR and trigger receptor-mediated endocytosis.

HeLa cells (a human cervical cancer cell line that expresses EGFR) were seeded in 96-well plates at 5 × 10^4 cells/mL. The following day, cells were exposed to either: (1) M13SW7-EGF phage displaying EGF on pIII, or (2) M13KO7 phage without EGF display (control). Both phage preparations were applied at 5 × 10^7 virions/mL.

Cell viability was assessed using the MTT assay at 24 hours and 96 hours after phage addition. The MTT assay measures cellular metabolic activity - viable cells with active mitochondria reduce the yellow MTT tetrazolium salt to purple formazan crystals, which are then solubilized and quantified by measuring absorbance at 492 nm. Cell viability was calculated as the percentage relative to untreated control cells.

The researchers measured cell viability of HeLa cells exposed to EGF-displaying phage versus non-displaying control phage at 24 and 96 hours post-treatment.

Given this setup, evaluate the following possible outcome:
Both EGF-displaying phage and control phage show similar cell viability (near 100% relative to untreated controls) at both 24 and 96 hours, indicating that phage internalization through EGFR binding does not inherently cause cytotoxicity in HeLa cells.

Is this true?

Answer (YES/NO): YES